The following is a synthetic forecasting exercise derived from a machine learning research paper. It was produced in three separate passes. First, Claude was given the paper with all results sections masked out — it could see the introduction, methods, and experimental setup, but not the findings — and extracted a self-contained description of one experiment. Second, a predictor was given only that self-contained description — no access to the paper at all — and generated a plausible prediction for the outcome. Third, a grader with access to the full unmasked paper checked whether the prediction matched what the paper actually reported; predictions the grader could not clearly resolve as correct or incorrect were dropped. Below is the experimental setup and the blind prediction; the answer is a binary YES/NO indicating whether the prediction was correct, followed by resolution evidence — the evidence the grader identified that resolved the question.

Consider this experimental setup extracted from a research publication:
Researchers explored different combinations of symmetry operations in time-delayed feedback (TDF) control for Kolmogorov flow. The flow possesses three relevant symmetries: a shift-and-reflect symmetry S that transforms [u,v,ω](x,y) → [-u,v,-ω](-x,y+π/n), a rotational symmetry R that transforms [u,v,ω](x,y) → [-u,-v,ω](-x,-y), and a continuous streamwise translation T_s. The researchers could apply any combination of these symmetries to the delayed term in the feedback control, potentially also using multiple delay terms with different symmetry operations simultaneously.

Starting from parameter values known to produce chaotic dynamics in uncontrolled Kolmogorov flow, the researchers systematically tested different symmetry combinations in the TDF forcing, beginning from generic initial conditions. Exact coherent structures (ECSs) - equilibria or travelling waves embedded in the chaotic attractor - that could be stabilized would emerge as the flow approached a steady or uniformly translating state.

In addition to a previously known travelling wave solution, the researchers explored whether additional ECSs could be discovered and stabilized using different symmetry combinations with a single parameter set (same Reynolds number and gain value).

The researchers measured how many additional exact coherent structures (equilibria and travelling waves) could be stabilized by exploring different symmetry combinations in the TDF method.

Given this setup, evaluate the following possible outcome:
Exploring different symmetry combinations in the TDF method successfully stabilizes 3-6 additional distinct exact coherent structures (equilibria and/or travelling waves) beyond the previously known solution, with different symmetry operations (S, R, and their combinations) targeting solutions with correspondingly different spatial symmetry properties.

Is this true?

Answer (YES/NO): YES